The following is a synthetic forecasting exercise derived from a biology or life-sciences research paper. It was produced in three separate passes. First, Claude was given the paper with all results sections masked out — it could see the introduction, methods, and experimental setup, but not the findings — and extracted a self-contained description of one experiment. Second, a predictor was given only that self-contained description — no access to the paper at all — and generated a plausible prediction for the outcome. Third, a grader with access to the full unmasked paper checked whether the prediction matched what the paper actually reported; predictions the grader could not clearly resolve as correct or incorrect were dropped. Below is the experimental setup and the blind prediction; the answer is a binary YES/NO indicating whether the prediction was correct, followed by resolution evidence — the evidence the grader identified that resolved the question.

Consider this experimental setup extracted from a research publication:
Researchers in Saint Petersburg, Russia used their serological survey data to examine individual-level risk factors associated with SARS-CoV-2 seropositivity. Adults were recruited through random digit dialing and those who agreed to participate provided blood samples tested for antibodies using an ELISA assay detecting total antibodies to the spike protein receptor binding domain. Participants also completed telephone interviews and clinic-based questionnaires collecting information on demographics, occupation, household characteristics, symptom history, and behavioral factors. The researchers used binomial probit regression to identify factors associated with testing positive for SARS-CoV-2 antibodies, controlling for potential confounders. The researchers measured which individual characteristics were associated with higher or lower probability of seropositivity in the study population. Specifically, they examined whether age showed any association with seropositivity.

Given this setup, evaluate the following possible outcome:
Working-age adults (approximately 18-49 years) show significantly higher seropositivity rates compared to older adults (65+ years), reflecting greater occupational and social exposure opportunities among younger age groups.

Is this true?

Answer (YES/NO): NO